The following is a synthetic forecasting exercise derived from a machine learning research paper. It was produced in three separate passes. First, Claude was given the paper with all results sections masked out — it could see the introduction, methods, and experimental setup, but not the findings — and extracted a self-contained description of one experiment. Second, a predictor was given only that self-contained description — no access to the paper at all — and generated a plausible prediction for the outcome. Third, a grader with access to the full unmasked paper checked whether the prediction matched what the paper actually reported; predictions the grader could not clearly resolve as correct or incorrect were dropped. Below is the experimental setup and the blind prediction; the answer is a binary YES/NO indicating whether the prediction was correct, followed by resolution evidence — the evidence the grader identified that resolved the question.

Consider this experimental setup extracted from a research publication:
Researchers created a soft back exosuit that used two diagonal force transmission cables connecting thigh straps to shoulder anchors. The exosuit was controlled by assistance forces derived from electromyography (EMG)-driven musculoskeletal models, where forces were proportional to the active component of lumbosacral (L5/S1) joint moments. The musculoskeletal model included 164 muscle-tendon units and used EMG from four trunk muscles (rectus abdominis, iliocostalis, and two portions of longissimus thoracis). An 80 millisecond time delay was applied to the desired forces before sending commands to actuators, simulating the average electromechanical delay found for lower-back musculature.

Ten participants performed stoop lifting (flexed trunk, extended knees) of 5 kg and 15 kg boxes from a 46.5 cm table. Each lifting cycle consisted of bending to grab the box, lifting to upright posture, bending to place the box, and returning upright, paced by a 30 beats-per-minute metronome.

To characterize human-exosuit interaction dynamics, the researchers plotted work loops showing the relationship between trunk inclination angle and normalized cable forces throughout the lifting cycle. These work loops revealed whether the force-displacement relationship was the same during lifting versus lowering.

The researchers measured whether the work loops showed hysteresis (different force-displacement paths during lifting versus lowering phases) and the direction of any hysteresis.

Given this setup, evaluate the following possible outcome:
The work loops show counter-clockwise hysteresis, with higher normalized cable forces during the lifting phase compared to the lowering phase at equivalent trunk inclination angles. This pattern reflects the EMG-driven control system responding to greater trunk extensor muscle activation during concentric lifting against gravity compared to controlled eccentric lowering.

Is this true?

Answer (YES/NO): YES